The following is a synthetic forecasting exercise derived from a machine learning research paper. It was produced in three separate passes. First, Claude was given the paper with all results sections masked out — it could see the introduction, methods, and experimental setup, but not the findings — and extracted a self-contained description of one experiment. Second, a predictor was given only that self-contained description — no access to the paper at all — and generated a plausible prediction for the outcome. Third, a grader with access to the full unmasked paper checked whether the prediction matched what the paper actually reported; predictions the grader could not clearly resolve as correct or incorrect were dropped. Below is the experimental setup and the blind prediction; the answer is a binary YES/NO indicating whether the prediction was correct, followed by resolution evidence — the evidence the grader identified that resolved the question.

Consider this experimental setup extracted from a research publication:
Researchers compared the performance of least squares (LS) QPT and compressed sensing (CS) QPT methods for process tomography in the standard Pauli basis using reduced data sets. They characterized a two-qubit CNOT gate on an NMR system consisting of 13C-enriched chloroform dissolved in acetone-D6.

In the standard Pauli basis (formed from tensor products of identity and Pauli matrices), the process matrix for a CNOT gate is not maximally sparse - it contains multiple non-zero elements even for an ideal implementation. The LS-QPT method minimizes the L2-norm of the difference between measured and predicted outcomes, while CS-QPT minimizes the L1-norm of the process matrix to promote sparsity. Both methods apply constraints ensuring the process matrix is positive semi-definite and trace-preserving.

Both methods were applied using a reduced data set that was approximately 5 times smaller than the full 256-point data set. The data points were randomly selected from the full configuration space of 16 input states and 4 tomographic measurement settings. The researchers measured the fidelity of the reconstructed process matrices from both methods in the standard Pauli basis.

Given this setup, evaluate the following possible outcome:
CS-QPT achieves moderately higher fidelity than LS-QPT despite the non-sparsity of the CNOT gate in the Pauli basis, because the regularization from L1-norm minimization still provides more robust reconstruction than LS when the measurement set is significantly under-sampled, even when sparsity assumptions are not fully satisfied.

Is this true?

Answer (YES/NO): NO